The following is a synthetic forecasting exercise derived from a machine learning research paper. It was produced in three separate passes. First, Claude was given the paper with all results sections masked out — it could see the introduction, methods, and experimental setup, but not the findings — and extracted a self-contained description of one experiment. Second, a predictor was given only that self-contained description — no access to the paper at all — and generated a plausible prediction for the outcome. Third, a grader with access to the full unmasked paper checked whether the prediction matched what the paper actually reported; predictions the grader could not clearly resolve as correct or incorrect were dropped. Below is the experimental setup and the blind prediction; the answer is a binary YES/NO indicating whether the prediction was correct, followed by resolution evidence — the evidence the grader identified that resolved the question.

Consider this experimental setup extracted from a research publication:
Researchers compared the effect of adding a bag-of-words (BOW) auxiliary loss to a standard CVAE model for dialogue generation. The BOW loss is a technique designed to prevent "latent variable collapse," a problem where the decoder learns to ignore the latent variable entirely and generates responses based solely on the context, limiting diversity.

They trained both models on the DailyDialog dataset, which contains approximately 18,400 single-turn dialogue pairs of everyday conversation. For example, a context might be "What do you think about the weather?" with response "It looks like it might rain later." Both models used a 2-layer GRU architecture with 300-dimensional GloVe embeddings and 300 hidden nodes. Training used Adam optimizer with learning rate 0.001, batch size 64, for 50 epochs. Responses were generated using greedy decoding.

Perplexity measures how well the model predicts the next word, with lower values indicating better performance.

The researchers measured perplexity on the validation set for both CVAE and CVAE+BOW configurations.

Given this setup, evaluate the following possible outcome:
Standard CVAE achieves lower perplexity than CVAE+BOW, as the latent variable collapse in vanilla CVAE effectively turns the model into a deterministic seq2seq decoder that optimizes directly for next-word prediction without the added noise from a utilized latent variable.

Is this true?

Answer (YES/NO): NO